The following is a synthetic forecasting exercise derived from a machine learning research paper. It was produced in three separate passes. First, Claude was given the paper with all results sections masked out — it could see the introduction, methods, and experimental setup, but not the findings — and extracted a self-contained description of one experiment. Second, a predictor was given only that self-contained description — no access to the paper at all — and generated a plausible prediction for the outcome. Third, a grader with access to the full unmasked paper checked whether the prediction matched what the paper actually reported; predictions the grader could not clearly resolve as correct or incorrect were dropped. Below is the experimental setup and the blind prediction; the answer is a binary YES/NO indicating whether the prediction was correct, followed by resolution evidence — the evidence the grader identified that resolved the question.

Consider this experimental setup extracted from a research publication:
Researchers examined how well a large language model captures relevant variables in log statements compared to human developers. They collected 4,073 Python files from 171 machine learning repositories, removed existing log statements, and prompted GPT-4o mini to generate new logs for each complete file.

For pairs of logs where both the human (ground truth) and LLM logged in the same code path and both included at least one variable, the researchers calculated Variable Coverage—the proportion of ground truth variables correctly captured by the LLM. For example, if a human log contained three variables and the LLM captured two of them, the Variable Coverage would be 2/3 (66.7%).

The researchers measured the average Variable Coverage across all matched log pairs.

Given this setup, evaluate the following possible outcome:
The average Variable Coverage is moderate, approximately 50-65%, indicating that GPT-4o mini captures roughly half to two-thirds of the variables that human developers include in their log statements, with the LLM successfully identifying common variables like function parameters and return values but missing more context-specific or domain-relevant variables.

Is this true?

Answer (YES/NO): NO